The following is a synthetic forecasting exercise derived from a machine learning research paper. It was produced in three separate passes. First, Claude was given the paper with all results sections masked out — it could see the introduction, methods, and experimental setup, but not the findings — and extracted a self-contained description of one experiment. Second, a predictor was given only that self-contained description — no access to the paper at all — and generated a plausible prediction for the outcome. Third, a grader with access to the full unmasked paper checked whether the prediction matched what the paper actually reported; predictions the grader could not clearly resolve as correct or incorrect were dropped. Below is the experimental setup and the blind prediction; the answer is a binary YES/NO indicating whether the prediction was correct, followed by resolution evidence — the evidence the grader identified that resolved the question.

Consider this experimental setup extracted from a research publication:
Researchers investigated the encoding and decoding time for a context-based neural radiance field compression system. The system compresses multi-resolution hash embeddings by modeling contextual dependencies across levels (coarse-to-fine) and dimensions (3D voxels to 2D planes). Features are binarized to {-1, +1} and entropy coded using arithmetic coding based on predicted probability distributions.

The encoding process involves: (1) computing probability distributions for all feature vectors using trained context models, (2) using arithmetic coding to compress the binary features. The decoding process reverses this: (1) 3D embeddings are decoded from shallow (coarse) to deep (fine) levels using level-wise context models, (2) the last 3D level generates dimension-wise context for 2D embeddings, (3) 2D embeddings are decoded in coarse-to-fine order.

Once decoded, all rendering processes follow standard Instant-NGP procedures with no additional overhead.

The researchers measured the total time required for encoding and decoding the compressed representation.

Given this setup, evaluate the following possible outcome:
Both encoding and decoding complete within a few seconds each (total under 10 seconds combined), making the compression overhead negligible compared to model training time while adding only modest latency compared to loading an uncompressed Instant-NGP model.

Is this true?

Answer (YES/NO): YES